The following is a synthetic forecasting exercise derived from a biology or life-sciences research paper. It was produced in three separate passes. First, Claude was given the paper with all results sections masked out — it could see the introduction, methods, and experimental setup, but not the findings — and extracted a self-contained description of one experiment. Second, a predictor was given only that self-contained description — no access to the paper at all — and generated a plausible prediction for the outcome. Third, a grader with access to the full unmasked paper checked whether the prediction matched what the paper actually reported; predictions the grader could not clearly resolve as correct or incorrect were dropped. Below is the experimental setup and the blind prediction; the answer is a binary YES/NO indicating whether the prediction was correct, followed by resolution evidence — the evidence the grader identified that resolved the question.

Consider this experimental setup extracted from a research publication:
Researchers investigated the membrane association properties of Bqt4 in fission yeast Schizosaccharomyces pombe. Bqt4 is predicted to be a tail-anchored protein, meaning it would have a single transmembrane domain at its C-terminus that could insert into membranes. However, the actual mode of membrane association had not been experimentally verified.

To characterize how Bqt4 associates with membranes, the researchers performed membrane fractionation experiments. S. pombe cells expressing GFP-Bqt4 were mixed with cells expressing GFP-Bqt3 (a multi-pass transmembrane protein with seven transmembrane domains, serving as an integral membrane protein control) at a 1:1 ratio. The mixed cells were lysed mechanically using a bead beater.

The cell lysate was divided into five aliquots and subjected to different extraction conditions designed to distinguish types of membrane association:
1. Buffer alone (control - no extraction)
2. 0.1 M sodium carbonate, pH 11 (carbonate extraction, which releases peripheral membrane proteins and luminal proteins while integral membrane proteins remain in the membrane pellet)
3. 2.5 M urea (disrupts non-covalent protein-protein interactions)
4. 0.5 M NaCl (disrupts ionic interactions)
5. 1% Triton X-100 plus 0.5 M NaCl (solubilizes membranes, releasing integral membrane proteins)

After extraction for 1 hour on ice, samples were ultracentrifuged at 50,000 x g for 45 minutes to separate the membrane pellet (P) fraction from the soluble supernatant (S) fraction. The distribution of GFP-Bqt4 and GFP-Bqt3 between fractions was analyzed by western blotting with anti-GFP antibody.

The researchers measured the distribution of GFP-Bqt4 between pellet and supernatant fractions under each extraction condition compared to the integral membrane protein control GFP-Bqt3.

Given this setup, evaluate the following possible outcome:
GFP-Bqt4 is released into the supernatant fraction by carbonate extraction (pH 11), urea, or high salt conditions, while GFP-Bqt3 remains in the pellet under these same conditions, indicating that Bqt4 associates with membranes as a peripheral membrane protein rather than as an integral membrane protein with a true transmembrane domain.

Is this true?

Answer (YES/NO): NO